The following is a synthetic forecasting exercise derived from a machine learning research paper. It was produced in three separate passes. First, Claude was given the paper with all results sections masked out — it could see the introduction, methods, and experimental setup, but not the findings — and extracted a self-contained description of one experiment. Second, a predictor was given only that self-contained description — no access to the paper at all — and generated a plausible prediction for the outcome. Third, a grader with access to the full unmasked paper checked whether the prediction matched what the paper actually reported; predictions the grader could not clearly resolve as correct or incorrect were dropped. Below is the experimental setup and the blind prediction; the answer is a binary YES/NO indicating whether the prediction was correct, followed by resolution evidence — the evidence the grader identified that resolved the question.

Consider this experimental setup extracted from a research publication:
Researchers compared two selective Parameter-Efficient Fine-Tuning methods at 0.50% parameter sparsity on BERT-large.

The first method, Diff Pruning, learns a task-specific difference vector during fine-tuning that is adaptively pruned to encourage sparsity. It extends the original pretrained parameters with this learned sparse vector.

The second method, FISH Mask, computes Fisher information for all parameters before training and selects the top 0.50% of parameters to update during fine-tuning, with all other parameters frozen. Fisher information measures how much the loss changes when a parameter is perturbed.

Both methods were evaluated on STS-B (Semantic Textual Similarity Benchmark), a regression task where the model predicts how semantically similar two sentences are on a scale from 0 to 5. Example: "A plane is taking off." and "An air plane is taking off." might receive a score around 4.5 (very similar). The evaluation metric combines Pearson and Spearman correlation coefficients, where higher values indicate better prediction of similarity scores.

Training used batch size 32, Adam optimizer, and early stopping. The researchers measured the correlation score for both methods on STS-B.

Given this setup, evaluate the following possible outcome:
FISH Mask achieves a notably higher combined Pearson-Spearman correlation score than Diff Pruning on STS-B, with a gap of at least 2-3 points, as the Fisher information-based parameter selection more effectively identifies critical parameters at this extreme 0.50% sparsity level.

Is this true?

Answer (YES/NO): NO